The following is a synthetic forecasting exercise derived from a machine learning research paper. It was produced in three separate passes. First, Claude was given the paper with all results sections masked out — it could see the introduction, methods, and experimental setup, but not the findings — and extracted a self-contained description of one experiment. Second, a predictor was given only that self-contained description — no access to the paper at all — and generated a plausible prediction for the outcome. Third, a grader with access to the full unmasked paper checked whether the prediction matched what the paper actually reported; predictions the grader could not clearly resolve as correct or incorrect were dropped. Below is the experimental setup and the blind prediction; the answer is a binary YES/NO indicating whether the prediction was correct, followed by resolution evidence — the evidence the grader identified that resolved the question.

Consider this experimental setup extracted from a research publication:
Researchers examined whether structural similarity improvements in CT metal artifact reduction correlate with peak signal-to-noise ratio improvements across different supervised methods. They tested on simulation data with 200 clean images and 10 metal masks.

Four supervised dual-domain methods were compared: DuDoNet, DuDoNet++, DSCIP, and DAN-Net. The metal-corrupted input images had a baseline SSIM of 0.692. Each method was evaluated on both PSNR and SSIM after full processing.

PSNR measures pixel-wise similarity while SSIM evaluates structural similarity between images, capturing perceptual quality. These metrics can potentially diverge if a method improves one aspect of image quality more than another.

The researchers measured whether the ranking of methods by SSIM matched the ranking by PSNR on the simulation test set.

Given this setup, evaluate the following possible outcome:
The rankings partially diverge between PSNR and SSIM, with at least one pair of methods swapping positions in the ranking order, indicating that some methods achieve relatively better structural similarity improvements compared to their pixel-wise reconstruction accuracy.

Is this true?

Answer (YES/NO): YES